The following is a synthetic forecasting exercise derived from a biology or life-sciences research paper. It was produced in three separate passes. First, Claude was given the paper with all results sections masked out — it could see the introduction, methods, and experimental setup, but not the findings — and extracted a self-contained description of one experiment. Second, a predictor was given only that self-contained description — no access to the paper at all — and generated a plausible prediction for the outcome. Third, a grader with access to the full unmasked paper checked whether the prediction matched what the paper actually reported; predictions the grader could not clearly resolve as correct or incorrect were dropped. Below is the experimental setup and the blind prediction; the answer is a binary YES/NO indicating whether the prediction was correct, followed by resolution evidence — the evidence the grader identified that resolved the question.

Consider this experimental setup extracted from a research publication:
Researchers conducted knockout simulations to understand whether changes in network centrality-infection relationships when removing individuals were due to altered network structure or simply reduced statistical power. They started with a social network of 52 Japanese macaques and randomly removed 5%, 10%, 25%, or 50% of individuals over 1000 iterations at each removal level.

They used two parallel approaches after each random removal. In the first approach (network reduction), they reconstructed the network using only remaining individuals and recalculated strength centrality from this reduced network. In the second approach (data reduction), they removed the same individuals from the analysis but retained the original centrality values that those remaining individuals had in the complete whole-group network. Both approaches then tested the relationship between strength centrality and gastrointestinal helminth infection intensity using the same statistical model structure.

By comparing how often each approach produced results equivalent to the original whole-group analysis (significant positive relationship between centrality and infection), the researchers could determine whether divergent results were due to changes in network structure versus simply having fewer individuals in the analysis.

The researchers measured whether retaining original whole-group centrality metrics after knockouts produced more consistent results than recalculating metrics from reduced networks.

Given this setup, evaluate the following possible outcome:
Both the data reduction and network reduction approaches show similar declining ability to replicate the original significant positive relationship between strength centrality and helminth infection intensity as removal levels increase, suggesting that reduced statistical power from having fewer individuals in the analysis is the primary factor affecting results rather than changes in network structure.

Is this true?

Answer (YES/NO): NO